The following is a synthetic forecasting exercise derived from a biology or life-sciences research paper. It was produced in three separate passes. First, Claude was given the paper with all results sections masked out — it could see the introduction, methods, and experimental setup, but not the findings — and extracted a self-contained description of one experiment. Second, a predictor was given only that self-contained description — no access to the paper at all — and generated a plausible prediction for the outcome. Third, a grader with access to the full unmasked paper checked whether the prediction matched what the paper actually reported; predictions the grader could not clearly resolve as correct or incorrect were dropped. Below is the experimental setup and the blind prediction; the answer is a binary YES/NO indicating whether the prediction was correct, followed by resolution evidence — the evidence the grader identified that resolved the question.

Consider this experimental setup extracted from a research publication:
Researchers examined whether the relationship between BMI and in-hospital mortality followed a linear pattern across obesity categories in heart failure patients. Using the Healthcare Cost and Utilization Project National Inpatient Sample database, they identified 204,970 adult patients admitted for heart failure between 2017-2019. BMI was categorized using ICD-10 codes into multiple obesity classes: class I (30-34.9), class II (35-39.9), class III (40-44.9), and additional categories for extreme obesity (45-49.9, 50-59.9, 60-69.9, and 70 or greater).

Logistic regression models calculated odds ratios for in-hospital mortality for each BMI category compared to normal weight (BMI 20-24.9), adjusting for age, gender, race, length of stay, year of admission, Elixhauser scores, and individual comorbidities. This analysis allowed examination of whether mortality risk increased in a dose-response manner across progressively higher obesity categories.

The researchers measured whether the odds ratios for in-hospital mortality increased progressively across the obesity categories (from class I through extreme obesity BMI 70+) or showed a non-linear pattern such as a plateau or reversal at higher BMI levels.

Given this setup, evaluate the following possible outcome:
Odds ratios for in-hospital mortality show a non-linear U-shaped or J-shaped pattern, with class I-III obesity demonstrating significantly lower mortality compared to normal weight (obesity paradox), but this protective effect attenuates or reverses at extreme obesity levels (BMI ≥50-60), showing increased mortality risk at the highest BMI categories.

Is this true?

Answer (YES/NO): NO